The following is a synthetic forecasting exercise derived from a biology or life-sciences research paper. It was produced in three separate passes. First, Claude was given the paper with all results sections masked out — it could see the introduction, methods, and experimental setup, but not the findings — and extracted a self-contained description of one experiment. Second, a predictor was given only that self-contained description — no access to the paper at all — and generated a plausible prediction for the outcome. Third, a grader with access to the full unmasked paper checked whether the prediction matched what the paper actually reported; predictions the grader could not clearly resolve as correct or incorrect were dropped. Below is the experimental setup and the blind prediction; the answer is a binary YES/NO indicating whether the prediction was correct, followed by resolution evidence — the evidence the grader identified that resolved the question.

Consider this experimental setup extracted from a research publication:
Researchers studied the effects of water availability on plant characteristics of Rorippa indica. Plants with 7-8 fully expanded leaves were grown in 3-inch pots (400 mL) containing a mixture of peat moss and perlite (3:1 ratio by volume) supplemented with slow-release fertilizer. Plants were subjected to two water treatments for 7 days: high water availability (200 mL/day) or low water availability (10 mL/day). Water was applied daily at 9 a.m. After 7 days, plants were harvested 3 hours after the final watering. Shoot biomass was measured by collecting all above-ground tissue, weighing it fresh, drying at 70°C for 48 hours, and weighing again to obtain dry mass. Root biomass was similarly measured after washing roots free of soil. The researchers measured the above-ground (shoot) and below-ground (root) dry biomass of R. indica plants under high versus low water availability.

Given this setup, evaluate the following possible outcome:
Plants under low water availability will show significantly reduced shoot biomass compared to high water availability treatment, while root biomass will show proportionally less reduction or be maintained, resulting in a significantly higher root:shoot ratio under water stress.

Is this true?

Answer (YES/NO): YES